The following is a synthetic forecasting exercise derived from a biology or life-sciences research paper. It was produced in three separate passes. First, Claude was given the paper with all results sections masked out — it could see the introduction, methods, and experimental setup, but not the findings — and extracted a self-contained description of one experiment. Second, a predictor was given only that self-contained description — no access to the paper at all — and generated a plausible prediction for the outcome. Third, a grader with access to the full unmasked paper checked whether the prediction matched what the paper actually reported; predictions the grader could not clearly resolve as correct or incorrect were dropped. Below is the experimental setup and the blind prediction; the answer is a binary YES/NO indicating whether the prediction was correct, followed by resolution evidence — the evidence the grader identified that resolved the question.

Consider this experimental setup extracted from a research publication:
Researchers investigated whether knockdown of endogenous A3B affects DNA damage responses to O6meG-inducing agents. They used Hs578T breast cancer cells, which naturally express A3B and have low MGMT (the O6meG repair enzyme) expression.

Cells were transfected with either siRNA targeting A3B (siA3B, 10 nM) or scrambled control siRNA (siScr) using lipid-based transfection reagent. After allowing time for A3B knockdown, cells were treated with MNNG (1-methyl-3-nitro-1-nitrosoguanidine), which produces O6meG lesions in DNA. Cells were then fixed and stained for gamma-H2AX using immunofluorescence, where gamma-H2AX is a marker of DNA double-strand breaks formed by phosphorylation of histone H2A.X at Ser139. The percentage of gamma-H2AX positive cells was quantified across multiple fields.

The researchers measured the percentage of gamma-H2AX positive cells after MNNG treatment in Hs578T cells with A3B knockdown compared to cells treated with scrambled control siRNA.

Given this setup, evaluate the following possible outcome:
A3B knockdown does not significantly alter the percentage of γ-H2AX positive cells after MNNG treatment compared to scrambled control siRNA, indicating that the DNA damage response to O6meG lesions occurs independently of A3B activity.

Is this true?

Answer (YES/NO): YES